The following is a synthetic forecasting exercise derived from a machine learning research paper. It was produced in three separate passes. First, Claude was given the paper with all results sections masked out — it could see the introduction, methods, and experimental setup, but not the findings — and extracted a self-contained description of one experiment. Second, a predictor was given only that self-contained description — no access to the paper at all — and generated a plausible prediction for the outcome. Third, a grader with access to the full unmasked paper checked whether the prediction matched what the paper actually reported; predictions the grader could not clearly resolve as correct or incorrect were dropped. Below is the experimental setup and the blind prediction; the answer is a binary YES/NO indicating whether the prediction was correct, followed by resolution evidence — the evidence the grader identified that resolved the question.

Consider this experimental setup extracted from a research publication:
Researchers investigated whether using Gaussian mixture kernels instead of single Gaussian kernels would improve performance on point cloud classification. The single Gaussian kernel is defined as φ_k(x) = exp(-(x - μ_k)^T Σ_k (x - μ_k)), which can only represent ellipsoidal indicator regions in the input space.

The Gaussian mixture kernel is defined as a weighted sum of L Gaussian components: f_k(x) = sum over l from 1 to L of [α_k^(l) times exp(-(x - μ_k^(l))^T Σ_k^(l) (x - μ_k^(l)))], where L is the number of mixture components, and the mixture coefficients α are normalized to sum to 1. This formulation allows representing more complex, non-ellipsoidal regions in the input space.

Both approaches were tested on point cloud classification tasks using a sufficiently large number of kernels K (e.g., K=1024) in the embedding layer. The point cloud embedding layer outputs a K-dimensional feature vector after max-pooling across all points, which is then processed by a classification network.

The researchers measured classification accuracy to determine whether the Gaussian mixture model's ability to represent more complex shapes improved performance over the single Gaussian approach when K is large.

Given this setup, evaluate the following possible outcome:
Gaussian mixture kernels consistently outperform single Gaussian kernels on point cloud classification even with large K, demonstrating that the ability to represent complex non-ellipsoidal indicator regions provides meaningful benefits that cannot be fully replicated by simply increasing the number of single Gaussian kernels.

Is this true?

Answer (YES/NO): NO